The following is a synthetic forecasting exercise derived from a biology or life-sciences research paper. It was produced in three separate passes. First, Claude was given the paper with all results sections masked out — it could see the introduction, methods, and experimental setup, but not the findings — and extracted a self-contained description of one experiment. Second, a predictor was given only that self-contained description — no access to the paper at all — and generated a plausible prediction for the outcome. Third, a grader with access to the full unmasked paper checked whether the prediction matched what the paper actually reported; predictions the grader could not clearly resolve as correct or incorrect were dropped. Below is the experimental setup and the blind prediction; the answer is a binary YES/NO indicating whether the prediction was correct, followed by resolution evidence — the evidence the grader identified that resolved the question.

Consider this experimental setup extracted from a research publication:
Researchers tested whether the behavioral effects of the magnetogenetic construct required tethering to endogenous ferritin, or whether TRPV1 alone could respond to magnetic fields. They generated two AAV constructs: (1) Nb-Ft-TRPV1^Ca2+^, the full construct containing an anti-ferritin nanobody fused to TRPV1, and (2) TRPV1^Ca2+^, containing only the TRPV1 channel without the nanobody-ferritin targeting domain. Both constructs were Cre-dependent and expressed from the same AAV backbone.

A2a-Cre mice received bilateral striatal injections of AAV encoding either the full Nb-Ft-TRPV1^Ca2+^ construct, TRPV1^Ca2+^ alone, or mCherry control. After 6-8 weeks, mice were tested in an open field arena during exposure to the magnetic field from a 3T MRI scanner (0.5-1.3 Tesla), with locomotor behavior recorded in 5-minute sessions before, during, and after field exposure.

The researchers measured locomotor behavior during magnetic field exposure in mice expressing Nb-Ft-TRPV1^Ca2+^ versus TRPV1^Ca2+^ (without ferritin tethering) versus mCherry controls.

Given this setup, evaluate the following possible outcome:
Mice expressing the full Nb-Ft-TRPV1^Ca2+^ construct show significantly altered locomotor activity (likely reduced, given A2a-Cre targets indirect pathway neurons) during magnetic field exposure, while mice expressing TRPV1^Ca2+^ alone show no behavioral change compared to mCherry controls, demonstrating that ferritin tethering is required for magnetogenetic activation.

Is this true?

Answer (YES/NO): YES